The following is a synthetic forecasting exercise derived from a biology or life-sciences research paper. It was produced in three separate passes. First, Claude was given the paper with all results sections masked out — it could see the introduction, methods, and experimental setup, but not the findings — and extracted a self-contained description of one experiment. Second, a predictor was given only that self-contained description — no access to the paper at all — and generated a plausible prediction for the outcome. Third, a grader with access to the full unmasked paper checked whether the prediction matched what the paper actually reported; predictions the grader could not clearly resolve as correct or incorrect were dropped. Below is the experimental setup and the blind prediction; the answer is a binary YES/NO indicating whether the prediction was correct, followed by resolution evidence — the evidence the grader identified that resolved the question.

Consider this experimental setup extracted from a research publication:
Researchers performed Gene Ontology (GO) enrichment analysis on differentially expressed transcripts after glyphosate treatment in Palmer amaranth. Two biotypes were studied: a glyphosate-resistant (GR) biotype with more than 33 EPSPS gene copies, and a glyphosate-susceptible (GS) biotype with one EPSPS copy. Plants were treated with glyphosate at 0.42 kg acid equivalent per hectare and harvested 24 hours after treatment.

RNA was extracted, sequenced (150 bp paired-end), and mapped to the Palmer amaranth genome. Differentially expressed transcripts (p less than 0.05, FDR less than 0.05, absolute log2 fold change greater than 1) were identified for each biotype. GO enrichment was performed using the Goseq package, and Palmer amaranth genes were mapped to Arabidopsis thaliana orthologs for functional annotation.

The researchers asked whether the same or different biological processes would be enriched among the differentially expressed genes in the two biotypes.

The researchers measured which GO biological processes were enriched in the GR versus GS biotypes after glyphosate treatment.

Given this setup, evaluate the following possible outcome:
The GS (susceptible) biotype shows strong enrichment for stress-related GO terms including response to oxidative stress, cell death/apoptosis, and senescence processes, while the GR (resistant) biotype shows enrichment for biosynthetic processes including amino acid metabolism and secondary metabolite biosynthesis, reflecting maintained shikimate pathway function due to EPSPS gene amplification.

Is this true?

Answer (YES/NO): NO